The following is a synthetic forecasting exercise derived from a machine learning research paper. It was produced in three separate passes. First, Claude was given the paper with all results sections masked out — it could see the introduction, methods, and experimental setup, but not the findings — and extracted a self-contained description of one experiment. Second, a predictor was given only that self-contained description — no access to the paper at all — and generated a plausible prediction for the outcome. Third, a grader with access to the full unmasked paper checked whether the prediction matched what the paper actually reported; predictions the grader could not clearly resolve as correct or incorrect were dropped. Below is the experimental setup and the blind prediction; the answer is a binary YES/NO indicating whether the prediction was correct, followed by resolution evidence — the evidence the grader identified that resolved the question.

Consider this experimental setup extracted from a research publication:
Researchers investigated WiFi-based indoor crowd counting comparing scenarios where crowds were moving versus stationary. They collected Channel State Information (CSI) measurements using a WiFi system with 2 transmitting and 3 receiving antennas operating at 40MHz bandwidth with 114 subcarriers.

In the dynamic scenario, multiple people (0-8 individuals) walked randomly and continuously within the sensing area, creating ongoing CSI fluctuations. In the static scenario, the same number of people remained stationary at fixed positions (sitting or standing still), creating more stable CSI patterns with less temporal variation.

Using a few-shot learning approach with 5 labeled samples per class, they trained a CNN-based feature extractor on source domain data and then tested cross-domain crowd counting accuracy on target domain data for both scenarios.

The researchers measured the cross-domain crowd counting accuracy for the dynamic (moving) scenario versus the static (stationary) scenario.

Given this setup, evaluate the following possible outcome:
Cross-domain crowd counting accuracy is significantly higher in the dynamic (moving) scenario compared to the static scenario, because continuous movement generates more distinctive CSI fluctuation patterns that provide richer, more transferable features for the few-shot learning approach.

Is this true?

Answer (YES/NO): NO